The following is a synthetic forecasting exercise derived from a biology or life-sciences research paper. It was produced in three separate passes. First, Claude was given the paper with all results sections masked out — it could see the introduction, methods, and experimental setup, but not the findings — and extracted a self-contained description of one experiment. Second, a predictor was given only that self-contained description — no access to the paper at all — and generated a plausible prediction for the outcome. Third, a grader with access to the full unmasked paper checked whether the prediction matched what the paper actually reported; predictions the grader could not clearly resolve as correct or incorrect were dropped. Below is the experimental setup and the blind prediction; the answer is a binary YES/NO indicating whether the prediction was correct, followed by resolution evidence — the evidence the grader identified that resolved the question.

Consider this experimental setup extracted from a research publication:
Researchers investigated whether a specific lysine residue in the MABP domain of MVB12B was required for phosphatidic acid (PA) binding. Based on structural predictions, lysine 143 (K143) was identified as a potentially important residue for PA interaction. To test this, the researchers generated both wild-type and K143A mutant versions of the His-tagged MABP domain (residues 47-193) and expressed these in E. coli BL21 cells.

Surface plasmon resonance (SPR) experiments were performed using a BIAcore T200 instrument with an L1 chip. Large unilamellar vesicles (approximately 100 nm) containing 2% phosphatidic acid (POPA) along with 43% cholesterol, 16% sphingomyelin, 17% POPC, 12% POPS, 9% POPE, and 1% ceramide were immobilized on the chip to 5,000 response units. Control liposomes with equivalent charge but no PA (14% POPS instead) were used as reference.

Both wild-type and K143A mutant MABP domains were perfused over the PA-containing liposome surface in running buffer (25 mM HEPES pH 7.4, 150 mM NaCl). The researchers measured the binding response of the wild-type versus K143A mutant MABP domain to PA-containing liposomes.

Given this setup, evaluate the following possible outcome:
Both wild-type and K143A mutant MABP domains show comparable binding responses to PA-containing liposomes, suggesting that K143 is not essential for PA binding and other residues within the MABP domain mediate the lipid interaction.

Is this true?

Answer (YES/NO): NO